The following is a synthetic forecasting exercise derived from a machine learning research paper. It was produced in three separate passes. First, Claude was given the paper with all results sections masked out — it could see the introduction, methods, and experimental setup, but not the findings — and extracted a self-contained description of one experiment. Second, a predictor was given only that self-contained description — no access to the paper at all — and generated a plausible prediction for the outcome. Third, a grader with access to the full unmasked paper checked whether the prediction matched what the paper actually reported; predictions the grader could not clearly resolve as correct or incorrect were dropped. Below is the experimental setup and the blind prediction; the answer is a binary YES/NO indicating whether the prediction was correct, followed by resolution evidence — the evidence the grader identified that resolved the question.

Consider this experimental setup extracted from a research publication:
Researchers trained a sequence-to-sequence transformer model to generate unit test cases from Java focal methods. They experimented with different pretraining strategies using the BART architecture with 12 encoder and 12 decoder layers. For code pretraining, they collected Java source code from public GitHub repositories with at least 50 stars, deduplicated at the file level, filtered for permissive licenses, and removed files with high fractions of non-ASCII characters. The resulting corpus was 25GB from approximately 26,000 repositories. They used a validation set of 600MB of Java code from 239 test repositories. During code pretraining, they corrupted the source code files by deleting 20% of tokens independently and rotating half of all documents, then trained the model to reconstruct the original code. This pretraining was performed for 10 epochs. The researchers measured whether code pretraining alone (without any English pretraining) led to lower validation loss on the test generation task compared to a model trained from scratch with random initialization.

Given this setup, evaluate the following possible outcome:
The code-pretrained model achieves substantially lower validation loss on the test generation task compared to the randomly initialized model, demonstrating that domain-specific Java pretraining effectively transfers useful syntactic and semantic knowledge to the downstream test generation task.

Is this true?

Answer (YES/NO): YES